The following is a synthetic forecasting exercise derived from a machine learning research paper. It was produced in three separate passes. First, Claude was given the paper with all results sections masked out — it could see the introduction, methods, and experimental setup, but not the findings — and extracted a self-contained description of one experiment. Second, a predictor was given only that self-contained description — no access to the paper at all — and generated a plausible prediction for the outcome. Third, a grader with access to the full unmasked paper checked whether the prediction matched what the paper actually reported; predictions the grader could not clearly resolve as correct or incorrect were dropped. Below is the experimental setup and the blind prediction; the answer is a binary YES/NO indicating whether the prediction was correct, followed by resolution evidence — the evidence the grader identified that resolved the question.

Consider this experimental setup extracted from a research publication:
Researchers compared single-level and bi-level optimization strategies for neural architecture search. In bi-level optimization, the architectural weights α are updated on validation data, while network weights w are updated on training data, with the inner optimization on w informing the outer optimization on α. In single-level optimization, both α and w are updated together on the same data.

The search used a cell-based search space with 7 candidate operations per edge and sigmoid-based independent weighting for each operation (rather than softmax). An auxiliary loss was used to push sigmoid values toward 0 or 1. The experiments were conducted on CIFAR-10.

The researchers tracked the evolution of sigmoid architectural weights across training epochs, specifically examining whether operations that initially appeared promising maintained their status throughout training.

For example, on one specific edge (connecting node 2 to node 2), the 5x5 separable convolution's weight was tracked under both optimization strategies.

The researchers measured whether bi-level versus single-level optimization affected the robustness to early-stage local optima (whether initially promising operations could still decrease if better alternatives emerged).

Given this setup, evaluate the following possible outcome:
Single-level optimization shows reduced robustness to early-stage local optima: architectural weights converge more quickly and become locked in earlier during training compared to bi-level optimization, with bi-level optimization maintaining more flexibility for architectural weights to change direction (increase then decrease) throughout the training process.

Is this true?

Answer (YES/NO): YES